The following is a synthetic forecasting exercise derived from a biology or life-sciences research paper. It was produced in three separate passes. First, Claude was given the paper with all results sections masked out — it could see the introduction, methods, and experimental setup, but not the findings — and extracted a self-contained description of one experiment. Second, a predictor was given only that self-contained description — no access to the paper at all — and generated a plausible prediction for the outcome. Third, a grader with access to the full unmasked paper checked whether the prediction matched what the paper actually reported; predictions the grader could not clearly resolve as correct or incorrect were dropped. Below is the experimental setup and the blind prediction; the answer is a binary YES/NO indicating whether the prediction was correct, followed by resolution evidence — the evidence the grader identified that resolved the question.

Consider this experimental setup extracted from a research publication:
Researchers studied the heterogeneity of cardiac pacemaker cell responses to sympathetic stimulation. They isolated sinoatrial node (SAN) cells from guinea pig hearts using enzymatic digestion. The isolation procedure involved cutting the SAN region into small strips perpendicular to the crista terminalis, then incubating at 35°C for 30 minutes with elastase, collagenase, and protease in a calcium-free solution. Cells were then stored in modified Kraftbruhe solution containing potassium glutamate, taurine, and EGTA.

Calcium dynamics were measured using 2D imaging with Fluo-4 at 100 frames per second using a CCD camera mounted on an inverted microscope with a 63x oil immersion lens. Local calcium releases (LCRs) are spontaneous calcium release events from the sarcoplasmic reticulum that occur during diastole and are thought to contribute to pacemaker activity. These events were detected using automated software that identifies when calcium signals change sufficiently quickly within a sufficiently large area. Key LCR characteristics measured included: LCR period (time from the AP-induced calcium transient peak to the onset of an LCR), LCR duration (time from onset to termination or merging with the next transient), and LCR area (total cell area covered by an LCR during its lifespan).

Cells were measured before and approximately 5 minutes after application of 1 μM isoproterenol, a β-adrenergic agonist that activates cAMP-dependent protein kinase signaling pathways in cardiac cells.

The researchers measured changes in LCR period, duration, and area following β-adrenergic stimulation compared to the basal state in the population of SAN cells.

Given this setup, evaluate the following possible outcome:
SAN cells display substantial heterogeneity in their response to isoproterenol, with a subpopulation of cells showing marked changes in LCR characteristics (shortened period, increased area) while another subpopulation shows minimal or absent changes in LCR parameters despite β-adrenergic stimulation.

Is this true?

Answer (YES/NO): YES